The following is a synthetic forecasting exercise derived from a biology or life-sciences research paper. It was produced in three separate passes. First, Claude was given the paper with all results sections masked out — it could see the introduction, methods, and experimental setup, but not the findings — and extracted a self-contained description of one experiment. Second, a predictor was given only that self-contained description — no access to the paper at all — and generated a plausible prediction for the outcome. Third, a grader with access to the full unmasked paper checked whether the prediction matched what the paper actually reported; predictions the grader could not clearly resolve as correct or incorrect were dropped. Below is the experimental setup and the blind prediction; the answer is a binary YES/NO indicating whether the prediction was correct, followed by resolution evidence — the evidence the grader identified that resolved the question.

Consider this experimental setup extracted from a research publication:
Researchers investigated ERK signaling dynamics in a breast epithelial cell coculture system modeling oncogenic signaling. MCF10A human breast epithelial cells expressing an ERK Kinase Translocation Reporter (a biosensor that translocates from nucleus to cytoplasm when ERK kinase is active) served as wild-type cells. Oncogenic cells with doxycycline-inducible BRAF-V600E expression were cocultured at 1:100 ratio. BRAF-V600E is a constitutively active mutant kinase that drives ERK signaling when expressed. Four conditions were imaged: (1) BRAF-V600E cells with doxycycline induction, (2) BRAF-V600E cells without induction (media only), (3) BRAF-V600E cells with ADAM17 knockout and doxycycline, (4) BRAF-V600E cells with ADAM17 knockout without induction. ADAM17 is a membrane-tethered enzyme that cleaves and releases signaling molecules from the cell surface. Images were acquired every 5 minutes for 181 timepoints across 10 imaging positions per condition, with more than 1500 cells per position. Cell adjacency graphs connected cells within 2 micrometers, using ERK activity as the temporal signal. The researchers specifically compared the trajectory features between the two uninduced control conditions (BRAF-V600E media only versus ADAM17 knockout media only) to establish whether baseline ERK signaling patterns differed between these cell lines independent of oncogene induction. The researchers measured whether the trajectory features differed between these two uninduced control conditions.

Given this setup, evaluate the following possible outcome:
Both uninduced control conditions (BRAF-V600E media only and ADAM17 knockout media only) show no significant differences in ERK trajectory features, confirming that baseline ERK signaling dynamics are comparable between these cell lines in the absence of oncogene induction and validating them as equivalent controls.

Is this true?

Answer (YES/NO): YES